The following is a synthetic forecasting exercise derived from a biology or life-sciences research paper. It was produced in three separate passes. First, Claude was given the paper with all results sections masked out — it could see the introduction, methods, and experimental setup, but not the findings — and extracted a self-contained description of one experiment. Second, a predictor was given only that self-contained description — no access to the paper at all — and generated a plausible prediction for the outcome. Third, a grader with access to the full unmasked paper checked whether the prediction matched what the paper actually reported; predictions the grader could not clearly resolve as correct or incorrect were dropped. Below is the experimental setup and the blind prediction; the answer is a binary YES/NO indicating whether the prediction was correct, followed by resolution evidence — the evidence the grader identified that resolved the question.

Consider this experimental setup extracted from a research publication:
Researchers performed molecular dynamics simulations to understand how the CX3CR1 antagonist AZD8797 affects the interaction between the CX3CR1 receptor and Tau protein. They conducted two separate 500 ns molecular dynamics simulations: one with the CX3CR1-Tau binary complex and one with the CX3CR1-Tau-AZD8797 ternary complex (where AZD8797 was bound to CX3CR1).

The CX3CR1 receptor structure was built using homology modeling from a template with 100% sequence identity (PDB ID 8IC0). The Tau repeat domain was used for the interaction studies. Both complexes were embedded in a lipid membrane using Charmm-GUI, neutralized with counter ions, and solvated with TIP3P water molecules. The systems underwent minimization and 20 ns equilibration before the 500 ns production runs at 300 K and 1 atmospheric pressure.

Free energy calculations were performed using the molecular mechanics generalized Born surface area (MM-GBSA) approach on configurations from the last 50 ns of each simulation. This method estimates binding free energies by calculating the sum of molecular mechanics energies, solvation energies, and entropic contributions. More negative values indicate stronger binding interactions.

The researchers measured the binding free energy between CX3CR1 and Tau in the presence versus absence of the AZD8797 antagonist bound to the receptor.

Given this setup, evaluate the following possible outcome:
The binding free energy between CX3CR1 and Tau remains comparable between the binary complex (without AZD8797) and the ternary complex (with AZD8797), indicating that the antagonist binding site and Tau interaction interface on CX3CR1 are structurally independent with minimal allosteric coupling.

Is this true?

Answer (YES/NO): NO